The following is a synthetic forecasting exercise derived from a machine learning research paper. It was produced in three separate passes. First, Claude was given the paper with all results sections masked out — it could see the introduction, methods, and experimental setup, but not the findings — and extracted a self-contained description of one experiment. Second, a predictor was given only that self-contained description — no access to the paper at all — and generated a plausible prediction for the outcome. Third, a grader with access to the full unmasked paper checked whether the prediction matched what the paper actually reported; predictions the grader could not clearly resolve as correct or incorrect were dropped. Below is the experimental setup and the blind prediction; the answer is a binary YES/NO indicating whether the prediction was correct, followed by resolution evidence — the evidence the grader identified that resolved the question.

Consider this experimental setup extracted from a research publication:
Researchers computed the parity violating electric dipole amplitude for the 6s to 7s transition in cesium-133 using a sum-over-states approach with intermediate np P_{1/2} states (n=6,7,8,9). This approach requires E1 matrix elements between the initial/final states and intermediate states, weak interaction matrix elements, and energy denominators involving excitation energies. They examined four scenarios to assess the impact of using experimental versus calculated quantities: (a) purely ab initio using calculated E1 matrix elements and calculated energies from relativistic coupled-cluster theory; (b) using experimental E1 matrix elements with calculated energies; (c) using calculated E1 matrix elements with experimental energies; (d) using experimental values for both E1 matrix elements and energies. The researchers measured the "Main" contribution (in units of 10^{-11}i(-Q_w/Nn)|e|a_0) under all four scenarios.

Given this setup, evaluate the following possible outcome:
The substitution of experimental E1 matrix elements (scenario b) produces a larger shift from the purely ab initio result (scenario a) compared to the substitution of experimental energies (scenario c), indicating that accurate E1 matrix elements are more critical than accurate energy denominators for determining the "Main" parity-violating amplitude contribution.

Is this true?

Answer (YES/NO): NO